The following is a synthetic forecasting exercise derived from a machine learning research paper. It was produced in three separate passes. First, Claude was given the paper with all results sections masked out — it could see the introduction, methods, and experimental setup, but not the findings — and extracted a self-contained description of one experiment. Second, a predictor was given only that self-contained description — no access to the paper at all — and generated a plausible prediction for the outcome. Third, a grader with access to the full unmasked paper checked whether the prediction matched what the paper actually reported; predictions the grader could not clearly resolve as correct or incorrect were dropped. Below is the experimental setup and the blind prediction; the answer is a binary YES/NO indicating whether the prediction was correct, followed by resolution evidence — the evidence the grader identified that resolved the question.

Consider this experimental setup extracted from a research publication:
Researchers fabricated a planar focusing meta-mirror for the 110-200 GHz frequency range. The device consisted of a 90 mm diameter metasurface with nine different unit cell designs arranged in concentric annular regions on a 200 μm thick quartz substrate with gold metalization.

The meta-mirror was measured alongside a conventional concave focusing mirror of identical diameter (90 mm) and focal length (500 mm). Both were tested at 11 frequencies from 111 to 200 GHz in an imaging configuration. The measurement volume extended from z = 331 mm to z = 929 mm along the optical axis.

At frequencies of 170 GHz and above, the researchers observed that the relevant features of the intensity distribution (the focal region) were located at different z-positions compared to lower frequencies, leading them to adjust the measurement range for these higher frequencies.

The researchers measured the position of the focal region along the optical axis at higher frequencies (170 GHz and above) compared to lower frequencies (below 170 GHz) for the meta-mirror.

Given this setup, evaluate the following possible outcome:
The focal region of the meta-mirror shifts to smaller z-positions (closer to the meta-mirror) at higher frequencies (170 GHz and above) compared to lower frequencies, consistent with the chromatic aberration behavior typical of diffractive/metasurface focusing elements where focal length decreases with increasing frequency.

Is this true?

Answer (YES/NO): NO